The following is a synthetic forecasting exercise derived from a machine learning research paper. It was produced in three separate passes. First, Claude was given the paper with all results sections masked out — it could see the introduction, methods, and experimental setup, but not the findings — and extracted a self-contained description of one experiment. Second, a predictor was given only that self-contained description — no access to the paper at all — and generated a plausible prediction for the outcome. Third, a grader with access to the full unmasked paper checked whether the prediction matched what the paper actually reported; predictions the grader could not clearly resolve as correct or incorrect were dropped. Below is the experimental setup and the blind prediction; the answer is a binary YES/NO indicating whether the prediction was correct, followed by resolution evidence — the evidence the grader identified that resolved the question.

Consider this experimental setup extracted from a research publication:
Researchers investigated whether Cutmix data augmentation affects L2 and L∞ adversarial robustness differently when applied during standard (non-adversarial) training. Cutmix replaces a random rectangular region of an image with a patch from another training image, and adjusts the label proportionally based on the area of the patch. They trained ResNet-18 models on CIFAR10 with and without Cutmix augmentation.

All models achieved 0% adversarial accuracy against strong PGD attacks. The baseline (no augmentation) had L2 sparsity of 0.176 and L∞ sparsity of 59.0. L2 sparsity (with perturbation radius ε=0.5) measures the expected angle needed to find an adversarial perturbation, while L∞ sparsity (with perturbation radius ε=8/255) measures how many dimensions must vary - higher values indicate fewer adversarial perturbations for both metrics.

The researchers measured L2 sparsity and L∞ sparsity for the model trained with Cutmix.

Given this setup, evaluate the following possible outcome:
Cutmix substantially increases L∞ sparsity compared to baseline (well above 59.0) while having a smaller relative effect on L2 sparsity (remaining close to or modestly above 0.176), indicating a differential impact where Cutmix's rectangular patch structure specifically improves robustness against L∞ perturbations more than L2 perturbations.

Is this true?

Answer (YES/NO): NO